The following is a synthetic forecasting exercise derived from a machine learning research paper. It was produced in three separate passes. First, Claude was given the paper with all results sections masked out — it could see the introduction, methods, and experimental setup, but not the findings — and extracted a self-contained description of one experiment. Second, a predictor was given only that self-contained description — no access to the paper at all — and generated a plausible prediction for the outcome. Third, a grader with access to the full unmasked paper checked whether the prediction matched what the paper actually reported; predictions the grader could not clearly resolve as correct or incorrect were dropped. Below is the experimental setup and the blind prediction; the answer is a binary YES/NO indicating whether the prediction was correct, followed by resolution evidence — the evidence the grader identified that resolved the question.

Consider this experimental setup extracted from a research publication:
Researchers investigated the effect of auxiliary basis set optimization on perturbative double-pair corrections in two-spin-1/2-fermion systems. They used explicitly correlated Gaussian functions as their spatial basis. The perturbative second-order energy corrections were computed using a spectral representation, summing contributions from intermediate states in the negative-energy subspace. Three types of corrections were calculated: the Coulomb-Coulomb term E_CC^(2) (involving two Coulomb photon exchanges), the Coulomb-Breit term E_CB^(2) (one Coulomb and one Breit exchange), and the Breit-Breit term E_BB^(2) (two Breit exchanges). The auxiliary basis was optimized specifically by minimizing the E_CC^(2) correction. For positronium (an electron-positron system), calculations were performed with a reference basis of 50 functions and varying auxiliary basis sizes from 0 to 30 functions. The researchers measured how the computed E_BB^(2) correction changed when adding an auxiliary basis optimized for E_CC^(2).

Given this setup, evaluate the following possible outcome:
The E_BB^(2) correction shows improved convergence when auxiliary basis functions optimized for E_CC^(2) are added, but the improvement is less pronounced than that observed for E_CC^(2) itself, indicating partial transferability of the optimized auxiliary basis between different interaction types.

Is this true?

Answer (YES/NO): NO